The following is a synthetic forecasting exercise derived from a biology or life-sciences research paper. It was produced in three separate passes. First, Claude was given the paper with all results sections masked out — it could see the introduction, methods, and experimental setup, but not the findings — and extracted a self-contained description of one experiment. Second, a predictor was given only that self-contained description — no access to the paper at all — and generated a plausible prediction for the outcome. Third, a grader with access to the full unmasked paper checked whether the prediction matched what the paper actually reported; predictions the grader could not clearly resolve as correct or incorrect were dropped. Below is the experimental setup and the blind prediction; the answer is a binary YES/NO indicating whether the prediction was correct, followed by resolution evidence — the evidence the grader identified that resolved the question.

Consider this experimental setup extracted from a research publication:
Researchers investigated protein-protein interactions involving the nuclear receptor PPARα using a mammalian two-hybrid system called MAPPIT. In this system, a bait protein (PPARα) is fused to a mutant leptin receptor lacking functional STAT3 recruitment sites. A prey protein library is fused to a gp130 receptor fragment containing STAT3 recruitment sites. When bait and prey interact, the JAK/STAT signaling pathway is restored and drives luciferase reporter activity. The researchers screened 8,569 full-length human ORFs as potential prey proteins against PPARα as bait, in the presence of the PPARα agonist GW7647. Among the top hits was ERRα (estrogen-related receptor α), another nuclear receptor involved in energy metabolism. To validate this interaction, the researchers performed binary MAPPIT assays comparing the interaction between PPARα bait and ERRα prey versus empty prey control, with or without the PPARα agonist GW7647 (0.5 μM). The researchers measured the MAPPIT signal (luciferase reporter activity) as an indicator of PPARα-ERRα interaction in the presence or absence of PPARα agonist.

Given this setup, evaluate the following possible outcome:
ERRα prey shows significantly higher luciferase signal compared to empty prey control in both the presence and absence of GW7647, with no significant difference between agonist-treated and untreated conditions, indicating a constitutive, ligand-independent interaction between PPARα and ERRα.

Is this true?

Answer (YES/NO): NO